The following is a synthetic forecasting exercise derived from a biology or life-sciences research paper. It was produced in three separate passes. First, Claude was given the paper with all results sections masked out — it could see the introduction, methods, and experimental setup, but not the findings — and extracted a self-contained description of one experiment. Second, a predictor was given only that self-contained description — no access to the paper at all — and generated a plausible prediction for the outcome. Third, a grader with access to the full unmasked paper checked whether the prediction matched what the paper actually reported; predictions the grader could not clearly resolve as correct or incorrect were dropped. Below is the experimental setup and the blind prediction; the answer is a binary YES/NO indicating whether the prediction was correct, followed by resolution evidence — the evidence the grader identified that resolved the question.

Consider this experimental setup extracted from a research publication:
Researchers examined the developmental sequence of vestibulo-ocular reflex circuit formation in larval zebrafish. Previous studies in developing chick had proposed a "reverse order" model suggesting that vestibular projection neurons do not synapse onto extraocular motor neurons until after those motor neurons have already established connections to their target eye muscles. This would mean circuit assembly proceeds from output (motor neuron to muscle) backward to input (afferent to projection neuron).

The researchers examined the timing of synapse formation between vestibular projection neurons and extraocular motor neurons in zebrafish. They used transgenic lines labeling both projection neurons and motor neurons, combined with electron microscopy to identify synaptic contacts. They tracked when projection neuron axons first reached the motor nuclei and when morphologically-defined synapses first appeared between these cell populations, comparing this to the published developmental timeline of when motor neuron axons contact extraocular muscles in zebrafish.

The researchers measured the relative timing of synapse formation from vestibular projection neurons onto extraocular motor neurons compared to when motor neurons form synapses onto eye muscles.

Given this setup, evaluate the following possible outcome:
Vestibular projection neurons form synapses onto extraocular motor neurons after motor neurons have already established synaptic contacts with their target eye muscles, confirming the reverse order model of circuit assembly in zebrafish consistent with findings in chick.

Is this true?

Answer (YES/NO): NO